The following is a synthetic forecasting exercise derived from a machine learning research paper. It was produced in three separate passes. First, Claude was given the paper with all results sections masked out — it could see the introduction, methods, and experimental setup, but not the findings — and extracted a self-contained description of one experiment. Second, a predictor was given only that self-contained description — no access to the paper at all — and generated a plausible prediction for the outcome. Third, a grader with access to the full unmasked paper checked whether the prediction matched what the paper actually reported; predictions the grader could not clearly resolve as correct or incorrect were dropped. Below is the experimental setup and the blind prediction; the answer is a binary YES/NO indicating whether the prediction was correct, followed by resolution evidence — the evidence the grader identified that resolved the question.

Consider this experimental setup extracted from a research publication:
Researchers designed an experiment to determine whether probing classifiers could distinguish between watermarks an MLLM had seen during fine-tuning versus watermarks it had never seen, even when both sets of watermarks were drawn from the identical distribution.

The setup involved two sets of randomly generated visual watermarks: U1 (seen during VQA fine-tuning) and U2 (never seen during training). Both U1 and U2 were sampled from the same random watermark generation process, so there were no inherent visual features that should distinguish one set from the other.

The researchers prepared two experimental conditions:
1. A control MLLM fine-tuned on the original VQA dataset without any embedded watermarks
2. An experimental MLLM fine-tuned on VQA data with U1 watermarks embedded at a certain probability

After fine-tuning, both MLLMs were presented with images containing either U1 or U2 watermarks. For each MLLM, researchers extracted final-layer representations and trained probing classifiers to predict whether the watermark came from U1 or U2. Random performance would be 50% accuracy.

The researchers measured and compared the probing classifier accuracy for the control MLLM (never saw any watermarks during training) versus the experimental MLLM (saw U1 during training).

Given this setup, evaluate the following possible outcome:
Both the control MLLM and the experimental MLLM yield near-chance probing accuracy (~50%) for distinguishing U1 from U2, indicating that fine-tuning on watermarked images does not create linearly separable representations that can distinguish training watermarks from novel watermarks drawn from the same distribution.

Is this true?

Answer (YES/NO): NO